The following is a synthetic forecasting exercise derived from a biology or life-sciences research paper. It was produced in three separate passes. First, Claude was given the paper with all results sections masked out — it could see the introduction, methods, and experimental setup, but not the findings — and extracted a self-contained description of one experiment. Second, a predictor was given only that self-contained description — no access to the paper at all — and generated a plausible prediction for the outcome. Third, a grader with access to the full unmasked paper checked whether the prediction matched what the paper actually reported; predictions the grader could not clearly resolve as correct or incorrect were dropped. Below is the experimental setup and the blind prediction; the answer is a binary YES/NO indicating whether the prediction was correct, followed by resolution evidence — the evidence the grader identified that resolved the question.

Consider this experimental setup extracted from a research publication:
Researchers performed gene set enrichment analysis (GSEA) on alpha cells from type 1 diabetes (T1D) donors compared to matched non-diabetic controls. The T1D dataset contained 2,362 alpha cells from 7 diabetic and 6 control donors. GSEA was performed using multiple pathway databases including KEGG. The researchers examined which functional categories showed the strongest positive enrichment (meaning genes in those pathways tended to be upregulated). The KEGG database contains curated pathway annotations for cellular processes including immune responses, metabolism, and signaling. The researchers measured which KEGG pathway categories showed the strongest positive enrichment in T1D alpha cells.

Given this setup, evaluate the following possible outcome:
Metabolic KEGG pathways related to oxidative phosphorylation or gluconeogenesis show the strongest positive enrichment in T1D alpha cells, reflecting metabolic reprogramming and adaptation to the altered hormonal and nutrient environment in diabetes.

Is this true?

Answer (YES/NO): NO